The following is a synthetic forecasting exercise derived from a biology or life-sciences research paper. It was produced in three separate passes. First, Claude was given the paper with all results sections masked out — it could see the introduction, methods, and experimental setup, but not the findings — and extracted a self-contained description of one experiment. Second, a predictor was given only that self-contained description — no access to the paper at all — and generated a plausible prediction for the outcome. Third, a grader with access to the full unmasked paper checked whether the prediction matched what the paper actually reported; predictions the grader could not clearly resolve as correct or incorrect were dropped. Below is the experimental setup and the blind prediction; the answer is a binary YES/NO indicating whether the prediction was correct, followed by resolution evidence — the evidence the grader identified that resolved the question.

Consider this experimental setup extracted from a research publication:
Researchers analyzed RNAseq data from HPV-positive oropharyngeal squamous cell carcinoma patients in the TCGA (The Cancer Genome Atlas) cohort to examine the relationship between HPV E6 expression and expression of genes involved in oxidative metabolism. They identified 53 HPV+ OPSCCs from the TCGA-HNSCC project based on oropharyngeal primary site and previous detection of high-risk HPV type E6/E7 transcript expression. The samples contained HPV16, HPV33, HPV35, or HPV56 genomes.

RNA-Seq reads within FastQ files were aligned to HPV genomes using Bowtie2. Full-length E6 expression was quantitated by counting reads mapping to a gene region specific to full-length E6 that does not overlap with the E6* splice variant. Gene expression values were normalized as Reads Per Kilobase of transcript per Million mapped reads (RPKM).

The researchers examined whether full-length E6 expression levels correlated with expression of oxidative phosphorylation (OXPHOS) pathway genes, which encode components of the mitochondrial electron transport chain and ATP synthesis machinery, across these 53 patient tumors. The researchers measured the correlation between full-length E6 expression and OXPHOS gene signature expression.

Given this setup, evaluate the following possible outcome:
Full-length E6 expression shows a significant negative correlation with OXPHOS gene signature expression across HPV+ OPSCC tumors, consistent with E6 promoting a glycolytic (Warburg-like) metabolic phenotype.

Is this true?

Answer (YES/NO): NO